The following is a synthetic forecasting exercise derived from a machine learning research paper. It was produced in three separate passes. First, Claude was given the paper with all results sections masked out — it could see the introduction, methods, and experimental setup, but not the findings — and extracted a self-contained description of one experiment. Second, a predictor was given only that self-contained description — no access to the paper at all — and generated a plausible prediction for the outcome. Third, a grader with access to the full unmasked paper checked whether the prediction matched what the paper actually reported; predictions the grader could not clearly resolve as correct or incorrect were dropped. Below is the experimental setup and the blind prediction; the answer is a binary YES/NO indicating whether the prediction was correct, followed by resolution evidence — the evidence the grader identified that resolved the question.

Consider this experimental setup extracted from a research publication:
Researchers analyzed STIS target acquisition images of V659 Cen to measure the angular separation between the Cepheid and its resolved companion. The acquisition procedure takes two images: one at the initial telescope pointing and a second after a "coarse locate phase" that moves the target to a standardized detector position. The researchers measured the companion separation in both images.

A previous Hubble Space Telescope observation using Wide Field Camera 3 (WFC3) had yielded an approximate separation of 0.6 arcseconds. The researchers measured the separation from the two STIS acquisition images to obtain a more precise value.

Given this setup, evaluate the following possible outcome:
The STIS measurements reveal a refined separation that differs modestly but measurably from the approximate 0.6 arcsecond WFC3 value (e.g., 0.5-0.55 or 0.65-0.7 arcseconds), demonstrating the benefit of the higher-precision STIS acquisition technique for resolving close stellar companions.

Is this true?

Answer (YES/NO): NO